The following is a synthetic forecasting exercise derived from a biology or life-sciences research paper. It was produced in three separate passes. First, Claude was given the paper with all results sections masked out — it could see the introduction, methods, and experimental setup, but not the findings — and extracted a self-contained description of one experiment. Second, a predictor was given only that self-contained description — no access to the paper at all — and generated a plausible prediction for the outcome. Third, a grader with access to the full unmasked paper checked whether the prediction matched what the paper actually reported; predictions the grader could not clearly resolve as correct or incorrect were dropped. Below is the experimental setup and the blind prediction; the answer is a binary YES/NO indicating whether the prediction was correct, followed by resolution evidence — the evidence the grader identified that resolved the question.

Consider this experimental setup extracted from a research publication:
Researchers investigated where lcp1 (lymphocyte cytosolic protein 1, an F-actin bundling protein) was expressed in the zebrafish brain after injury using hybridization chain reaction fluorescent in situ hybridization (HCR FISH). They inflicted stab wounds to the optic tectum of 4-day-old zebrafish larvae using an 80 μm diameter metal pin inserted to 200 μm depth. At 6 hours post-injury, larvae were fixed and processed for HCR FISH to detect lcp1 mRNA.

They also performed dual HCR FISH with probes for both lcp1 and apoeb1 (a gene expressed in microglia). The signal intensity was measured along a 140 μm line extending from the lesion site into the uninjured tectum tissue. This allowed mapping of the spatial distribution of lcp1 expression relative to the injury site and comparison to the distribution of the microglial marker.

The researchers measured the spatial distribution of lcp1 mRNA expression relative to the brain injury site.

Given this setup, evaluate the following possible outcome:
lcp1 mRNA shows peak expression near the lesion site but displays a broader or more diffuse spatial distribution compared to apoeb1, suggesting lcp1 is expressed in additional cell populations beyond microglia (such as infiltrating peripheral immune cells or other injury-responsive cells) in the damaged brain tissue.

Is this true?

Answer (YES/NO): NO